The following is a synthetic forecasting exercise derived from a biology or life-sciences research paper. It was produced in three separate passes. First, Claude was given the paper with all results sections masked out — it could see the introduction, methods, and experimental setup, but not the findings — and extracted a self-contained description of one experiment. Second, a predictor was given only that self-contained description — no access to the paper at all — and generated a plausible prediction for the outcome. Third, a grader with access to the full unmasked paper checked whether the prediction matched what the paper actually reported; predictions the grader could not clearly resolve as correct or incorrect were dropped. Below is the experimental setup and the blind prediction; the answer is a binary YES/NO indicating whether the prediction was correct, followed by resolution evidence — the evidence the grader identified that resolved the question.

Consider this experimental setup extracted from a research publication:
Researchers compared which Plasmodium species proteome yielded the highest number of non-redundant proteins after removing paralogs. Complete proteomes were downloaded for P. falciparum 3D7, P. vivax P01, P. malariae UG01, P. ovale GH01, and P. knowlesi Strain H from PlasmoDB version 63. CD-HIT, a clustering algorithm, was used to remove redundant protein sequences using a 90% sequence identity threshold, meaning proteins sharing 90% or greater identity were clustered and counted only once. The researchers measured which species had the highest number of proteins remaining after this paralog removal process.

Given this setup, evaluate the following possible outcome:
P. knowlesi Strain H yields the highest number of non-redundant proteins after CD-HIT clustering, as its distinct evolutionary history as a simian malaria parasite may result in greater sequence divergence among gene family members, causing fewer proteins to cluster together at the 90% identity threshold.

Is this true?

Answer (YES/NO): NO